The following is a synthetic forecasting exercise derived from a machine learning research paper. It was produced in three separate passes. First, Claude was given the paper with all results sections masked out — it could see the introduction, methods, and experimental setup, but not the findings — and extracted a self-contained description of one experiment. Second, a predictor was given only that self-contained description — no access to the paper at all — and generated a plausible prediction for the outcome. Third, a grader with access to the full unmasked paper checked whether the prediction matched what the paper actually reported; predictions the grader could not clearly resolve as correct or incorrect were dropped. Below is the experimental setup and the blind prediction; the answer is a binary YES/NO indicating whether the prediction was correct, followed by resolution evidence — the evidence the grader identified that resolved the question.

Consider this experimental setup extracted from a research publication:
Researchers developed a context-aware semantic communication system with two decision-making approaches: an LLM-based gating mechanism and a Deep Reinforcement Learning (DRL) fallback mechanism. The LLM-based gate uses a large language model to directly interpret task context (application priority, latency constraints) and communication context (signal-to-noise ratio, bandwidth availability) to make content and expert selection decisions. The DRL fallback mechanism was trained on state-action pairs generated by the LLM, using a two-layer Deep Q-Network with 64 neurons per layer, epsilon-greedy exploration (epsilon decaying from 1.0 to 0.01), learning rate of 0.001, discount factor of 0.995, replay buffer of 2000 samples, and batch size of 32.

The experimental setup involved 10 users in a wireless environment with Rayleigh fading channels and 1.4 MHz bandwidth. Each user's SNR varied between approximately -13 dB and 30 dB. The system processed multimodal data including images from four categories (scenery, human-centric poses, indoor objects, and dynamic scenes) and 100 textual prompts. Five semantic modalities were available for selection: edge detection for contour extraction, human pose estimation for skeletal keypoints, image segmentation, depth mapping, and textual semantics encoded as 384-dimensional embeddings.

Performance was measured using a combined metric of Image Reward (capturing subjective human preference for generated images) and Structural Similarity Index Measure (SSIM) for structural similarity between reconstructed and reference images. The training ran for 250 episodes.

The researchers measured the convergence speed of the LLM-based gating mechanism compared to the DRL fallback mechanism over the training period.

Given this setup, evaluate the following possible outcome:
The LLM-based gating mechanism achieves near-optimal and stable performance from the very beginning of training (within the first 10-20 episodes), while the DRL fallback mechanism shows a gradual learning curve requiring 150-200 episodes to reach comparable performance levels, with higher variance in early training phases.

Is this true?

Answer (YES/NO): NO